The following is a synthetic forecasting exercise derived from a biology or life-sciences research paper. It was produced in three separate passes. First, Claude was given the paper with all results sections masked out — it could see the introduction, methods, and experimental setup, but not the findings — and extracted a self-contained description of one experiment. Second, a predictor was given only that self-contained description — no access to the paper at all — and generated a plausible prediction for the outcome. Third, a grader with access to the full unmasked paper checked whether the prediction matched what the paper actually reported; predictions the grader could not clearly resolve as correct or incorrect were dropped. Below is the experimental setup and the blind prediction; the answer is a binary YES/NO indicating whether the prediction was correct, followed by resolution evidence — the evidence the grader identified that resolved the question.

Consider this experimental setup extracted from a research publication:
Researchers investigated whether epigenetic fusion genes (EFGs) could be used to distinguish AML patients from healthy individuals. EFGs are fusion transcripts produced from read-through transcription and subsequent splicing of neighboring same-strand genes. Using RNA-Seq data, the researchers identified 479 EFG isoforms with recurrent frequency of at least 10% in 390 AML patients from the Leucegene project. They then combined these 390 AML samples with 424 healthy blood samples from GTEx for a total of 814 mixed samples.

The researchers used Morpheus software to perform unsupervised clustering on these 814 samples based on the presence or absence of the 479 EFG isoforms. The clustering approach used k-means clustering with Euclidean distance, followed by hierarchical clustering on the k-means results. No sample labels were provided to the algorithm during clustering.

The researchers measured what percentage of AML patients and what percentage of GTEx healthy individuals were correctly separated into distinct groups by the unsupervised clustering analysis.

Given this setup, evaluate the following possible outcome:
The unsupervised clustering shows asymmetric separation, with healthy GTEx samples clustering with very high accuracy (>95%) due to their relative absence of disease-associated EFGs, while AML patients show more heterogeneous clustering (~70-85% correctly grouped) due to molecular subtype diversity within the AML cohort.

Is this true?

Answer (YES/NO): NO